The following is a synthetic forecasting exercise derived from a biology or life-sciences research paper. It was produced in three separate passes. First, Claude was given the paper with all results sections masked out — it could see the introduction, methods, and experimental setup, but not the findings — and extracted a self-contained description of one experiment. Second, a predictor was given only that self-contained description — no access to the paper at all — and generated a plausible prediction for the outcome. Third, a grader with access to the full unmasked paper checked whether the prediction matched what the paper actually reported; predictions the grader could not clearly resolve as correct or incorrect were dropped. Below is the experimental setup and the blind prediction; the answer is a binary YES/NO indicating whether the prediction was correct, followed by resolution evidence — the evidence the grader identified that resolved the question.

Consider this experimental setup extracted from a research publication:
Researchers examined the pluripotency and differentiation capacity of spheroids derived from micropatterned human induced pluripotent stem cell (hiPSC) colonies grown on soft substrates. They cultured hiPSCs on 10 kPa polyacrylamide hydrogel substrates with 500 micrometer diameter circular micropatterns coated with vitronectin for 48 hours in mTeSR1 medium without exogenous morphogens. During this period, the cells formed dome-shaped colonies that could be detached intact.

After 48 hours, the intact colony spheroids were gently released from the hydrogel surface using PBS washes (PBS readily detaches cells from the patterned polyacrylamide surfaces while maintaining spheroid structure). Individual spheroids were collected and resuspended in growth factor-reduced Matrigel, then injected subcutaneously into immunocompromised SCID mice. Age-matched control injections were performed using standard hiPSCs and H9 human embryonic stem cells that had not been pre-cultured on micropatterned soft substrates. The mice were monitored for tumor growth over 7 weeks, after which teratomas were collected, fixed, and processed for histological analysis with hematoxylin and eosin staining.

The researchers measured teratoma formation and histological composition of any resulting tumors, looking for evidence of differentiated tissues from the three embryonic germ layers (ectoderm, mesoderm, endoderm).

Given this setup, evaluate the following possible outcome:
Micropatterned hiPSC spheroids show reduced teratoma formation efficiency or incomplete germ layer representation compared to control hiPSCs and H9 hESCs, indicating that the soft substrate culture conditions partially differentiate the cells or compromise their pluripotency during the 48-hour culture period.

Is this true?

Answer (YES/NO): NO